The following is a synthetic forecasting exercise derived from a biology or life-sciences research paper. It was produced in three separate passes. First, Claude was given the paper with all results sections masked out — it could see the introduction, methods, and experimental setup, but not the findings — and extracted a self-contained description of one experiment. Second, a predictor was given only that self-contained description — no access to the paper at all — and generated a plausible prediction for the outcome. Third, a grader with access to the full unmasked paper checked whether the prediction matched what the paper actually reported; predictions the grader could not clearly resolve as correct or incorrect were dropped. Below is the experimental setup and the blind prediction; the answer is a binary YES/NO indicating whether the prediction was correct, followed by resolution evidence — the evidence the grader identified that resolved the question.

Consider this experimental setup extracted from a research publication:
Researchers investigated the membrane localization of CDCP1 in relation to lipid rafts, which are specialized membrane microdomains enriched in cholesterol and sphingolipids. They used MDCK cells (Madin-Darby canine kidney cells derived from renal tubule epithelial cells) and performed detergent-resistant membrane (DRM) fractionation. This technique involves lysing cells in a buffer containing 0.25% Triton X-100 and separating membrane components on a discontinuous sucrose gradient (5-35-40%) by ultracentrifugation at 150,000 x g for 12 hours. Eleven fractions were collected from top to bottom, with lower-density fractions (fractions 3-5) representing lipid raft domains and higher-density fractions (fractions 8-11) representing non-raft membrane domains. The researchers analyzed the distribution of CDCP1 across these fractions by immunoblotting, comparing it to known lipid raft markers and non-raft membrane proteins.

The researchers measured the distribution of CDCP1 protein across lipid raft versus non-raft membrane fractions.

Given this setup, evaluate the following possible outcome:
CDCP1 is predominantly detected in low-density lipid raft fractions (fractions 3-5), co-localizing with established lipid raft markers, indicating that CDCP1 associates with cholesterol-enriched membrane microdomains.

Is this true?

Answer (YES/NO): NO